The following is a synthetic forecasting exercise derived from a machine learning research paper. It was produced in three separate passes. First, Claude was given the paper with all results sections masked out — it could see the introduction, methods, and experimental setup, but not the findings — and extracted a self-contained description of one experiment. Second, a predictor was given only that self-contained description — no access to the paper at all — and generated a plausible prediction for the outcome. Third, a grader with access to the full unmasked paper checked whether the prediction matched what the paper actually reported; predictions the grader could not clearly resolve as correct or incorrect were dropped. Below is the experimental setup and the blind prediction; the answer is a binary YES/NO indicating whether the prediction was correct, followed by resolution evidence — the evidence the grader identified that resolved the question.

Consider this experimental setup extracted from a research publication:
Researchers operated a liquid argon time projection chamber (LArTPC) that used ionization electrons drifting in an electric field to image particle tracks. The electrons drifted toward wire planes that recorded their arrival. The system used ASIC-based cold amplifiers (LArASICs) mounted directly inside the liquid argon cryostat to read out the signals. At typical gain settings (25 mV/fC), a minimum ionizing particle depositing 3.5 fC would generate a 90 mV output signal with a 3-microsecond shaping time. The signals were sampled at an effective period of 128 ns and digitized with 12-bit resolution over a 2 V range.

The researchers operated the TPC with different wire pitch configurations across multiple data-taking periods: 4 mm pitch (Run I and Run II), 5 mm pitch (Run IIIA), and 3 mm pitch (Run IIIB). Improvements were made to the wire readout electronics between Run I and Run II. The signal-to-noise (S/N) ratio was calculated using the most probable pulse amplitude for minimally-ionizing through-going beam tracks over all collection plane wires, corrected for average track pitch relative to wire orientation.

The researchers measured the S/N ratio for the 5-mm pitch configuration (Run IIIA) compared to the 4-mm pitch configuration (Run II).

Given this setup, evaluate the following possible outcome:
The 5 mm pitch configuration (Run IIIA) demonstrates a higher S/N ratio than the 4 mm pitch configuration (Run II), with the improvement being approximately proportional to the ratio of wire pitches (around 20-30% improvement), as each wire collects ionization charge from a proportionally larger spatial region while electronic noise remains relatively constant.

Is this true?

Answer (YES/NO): NO